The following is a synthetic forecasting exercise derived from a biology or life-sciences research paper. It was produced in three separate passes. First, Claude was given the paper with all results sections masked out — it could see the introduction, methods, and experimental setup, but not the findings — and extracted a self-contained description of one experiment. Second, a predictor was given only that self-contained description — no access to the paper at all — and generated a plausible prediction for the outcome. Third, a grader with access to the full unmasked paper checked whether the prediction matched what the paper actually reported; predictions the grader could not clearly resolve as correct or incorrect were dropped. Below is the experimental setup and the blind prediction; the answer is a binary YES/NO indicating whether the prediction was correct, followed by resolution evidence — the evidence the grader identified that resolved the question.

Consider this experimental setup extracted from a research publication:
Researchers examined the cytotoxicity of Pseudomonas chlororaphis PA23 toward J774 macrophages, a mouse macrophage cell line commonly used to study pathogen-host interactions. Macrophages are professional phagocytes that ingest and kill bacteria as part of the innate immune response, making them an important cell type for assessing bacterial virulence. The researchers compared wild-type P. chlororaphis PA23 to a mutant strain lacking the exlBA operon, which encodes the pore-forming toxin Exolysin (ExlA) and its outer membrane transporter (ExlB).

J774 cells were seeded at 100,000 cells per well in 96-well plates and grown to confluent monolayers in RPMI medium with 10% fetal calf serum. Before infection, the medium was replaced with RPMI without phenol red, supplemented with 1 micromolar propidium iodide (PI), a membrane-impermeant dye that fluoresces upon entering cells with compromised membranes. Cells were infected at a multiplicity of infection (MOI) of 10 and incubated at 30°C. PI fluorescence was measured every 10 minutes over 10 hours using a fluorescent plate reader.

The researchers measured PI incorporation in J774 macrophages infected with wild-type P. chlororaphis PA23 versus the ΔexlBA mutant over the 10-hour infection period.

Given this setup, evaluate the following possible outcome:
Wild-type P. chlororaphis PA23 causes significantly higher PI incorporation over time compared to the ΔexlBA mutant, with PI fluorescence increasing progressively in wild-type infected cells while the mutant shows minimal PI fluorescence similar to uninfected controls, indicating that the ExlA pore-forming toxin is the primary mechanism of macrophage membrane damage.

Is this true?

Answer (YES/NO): YES